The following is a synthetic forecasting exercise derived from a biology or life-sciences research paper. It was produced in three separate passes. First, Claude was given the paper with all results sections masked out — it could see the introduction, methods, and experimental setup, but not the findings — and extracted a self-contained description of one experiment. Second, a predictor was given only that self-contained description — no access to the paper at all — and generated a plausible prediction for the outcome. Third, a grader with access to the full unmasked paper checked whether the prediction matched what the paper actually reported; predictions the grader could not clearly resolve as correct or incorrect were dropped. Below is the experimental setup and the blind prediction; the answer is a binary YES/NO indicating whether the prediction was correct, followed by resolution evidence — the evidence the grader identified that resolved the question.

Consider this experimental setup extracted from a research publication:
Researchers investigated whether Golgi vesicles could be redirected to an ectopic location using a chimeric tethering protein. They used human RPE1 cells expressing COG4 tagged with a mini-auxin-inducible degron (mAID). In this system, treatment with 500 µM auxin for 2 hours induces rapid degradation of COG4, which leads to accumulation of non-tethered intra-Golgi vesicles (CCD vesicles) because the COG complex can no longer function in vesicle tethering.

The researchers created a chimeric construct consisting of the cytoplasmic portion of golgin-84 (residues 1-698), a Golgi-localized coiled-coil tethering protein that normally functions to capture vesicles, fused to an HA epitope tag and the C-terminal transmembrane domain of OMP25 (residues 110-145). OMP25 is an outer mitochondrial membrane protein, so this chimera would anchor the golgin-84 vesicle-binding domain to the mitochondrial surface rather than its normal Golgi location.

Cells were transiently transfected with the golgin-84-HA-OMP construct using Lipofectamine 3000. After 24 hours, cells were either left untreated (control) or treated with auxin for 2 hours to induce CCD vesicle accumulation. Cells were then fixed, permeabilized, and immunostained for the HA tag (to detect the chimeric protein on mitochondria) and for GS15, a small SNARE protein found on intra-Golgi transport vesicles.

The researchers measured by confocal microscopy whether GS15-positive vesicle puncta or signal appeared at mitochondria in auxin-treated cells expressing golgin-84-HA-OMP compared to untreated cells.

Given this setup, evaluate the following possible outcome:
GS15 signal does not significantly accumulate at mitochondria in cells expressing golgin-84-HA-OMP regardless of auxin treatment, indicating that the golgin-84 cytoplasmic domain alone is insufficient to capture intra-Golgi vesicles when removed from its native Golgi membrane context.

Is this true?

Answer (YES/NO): NO